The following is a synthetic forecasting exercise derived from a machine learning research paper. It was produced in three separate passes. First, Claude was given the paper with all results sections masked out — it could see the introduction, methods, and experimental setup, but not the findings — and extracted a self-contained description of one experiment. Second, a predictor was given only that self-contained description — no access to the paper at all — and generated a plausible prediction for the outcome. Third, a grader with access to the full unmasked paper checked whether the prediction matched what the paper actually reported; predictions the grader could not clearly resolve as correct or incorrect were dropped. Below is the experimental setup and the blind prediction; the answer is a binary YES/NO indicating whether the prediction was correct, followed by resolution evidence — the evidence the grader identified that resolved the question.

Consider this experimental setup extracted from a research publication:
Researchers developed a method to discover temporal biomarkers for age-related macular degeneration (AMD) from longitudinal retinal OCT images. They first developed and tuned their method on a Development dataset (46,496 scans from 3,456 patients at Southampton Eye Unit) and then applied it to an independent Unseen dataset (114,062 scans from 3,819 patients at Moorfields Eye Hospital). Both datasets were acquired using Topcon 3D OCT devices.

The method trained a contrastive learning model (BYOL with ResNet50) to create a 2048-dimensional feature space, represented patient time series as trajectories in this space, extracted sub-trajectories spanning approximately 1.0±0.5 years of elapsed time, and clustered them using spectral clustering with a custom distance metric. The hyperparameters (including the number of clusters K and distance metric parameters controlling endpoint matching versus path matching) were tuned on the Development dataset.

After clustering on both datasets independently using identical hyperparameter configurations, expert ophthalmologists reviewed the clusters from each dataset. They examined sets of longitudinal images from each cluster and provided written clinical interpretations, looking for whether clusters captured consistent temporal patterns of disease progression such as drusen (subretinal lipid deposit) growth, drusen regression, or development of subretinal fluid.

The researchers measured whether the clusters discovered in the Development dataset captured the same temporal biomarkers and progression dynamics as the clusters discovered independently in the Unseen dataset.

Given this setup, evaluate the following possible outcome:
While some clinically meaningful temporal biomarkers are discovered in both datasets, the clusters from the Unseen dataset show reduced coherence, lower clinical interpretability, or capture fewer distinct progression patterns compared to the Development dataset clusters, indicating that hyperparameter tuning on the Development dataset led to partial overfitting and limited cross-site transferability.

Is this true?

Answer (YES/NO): NO